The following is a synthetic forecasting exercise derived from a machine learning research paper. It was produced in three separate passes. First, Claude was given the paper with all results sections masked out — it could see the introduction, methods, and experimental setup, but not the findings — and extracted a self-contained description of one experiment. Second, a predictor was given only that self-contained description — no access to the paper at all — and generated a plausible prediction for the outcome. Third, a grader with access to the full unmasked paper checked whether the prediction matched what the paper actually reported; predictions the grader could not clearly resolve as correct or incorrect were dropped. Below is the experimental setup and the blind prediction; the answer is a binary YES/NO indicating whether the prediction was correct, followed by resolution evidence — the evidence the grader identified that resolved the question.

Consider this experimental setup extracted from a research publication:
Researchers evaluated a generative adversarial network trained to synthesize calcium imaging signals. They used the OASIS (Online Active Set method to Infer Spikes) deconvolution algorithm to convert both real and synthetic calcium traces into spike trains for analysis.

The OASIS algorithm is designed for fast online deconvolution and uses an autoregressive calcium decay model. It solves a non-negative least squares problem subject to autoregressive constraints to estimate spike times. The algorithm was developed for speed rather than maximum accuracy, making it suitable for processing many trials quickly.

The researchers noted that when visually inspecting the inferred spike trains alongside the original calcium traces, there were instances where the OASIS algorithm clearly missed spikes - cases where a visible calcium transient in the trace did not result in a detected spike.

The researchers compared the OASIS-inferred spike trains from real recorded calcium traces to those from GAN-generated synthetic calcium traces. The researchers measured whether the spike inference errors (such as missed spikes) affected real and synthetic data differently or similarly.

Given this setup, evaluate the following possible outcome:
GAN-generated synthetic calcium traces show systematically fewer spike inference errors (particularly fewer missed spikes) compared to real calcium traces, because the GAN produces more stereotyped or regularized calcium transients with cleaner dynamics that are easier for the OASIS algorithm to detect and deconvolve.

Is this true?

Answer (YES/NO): NO